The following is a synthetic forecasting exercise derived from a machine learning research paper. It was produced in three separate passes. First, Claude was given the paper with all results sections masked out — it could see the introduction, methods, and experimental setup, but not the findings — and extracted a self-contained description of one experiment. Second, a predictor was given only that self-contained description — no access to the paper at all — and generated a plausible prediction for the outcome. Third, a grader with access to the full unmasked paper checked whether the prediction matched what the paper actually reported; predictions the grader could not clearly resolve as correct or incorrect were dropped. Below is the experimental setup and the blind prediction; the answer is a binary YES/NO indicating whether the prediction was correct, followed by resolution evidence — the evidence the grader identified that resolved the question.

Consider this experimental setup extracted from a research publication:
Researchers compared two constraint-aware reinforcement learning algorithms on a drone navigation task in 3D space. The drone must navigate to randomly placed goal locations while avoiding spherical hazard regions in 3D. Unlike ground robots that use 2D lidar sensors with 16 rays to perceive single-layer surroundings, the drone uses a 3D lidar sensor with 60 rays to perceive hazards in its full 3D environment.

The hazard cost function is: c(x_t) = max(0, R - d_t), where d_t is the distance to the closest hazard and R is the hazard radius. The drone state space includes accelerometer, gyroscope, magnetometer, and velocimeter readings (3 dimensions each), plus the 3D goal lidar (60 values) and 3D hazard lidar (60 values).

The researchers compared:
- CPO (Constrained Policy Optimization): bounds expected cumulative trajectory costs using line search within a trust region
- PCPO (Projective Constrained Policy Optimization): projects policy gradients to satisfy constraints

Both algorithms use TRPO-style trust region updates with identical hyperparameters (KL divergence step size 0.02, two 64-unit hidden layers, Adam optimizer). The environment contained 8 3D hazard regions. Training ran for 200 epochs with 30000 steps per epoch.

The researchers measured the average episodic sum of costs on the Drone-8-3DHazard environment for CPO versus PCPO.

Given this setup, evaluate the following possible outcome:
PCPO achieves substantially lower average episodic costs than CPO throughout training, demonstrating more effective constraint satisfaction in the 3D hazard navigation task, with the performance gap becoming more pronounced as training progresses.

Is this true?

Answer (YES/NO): NO